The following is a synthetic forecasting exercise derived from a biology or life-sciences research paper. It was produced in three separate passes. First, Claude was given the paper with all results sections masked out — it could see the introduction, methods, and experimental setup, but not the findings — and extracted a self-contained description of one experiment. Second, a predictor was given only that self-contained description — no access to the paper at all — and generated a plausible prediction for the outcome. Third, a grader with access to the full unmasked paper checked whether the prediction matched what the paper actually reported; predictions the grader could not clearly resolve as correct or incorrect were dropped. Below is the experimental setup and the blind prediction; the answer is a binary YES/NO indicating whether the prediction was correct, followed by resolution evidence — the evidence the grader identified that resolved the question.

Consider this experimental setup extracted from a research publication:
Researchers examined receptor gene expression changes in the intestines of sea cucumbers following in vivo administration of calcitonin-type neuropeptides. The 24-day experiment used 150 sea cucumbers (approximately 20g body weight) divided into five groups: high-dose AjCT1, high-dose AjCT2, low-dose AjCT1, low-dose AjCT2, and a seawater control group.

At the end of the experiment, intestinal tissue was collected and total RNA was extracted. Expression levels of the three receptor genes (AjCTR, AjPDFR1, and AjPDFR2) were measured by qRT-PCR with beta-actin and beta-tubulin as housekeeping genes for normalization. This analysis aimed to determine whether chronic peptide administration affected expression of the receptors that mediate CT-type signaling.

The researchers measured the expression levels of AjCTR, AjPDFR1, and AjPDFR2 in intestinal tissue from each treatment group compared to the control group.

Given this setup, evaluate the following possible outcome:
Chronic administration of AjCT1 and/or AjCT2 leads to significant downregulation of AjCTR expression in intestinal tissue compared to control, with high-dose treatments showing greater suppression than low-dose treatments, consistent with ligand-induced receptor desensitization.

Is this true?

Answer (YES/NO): NO